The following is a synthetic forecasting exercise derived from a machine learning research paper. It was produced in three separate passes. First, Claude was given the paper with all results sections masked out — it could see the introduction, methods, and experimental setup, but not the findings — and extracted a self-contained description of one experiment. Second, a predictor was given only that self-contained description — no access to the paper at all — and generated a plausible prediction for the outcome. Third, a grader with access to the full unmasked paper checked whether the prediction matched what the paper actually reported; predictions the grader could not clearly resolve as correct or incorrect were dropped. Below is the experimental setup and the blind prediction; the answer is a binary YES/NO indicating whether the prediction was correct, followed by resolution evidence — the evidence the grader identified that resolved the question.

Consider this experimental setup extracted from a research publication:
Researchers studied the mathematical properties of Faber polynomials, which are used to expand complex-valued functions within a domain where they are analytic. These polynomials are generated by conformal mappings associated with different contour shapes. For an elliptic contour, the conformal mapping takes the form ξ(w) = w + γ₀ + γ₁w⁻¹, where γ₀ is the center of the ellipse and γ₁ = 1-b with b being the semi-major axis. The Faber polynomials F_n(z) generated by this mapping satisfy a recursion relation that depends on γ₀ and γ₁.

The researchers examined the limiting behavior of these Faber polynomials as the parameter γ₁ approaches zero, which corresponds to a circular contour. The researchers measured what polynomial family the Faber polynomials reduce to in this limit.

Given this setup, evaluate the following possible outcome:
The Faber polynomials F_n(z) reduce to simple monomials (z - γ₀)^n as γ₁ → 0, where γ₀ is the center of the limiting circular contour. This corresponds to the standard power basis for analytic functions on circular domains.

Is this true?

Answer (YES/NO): YES